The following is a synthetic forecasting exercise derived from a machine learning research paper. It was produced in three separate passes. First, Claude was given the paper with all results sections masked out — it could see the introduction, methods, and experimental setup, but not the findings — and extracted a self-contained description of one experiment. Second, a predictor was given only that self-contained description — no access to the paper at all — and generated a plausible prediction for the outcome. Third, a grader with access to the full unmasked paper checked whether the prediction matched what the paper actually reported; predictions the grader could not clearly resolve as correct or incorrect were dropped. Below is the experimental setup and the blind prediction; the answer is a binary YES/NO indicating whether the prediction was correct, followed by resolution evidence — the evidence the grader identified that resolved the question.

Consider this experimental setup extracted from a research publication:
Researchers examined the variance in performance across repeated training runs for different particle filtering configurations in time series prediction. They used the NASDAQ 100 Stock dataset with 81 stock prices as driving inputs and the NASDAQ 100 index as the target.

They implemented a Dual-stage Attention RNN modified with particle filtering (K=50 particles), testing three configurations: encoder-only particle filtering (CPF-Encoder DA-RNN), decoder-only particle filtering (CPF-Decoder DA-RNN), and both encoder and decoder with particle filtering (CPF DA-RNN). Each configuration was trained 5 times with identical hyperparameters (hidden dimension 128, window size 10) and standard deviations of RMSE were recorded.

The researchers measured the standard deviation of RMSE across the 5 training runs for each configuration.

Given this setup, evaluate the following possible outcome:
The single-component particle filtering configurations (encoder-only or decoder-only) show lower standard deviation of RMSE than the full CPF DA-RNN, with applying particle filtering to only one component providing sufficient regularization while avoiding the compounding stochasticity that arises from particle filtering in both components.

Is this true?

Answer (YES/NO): NO